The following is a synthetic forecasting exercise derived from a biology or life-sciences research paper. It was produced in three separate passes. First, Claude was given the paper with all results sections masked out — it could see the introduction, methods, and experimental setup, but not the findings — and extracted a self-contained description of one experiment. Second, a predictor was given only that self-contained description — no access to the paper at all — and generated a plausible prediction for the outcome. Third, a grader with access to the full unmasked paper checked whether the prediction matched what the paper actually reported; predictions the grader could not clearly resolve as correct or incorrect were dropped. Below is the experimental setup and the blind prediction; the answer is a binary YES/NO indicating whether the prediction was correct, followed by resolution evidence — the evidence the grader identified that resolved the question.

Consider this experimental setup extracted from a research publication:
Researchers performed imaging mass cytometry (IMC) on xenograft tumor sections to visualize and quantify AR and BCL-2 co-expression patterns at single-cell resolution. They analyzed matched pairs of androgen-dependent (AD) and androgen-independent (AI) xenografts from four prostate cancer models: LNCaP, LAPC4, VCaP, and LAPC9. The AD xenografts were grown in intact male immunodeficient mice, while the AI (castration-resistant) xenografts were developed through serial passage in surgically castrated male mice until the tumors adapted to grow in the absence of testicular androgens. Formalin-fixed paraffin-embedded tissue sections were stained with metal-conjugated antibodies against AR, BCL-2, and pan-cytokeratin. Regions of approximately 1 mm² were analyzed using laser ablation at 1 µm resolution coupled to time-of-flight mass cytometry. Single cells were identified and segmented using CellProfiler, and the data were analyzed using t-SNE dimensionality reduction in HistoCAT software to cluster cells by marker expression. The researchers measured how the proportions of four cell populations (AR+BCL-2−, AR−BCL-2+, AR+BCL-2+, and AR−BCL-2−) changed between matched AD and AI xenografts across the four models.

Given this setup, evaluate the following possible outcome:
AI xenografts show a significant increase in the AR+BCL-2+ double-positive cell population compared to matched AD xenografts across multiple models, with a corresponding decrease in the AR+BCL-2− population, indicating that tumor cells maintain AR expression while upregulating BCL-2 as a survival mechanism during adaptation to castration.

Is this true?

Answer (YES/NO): NO